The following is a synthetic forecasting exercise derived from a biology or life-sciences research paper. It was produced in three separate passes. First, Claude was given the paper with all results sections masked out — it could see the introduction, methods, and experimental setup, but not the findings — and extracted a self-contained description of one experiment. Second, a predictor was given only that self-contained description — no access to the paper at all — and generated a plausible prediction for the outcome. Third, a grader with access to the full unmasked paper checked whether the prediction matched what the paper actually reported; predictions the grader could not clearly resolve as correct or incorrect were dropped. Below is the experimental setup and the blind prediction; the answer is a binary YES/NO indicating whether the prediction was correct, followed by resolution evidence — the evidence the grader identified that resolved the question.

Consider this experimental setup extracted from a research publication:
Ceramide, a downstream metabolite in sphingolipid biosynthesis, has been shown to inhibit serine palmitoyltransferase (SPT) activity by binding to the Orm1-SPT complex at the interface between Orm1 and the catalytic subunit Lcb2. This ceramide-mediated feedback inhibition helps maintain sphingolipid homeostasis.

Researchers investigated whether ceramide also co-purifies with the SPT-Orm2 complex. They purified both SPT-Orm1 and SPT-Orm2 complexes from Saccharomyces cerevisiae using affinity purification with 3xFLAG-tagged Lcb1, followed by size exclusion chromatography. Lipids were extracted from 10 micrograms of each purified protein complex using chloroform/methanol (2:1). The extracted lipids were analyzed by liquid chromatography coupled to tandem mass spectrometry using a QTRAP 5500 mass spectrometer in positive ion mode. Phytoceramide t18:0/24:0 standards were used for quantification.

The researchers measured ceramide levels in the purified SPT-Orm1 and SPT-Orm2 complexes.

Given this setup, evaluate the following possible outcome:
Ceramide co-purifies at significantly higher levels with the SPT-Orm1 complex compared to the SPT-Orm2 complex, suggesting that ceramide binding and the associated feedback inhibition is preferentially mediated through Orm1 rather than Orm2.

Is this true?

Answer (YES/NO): NO